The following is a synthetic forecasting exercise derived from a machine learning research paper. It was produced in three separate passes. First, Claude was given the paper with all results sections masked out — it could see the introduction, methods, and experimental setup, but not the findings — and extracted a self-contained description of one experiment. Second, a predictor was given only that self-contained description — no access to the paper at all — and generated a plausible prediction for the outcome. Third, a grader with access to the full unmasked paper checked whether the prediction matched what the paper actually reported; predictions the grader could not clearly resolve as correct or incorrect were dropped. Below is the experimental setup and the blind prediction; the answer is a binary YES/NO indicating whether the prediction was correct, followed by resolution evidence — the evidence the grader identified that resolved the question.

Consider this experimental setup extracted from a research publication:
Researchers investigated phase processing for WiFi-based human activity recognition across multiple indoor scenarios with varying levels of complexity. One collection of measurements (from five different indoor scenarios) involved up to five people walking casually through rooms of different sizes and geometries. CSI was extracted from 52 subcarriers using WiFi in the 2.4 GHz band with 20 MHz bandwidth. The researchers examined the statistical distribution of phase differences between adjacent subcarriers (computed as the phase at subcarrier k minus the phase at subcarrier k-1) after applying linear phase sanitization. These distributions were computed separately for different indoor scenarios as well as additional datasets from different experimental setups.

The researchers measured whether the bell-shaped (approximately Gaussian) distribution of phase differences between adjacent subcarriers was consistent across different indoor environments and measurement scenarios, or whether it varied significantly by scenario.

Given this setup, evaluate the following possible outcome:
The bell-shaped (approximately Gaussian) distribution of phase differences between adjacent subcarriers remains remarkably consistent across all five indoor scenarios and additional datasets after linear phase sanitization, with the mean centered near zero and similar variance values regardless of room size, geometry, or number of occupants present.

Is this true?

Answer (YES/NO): NO